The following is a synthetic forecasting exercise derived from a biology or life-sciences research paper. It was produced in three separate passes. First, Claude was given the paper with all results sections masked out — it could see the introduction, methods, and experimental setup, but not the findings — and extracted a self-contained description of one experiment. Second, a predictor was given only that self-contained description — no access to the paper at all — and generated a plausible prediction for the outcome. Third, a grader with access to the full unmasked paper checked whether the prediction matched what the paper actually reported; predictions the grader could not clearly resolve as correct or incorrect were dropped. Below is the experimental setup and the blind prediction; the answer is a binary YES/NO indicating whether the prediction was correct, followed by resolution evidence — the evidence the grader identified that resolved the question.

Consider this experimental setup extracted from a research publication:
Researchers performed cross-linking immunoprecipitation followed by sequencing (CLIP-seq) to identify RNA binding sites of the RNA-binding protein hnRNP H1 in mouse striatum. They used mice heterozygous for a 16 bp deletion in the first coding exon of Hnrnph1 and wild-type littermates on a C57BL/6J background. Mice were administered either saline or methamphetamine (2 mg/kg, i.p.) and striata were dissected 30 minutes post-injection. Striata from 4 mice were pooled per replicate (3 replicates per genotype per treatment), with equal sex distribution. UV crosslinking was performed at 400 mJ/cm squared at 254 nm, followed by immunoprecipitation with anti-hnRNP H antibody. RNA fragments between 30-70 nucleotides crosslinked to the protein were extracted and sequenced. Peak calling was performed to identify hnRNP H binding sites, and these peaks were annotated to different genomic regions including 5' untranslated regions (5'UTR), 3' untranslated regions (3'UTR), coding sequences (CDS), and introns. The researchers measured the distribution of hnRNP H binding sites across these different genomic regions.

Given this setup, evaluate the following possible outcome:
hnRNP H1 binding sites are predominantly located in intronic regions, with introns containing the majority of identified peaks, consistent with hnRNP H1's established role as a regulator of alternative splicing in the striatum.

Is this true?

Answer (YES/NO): YES